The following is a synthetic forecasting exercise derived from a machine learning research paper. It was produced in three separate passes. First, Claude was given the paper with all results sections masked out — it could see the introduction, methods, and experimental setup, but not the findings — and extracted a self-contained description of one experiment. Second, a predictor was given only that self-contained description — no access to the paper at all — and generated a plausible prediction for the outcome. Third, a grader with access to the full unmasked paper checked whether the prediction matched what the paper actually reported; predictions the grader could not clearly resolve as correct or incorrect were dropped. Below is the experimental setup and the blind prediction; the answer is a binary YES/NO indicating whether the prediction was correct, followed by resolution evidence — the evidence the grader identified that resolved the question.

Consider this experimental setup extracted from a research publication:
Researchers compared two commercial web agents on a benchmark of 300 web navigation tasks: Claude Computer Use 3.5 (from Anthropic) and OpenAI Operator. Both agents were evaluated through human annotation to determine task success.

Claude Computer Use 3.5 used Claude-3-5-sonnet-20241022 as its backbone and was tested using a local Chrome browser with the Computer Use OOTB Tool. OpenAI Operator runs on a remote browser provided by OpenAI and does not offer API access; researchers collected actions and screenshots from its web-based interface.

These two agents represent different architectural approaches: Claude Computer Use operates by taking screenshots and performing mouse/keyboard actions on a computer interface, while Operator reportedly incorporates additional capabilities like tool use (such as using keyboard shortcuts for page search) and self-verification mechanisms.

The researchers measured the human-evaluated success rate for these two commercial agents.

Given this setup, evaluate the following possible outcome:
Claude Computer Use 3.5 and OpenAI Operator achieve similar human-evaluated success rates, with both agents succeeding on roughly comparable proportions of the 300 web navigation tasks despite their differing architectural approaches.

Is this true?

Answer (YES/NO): NO